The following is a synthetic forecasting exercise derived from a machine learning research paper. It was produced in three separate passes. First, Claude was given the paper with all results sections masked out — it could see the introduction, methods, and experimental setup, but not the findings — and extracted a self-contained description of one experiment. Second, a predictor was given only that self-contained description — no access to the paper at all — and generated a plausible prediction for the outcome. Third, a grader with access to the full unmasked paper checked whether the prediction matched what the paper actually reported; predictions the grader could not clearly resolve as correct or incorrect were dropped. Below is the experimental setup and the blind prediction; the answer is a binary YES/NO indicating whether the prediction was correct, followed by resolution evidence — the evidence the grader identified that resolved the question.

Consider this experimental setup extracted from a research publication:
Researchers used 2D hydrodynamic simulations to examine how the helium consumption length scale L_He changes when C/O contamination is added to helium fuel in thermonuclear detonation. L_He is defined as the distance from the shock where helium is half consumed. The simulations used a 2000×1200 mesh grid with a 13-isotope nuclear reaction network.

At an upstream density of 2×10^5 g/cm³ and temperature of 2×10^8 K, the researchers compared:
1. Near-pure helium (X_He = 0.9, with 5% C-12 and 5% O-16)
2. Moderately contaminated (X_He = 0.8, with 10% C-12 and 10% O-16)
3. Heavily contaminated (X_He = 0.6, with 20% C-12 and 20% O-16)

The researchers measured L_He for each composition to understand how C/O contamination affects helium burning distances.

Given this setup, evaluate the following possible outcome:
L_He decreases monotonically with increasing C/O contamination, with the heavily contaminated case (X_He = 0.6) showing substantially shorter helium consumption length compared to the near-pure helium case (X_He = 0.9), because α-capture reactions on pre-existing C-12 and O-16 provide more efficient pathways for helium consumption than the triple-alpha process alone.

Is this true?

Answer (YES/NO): YES